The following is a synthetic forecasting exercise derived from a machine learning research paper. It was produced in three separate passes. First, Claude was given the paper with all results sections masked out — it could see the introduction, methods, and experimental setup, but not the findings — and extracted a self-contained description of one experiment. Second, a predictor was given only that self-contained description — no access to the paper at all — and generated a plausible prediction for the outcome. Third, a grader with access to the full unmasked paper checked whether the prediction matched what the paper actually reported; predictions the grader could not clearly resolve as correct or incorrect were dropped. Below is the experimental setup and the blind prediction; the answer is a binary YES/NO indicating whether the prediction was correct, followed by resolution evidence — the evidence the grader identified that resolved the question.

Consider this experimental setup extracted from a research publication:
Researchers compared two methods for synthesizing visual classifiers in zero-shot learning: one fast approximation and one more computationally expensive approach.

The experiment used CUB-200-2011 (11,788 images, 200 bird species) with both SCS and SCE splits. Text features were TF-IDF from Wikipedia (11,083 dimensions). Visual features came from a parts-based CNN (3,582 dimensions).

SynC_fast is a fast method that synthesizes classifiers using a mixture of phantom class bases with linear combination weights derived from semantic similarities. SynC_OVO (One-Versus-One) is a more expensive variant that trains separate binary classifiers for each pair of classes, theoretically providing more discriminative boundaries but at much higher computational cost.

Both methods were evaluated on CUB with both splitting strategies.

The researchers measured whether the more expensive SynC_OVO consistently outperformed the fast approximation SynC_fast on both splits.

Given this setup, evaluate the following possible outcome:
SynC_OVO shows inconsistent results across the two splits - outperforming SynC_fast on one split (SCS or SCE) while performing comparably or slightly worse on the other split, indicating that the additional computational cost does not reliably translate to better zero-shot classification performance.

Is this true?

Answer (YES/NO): NO